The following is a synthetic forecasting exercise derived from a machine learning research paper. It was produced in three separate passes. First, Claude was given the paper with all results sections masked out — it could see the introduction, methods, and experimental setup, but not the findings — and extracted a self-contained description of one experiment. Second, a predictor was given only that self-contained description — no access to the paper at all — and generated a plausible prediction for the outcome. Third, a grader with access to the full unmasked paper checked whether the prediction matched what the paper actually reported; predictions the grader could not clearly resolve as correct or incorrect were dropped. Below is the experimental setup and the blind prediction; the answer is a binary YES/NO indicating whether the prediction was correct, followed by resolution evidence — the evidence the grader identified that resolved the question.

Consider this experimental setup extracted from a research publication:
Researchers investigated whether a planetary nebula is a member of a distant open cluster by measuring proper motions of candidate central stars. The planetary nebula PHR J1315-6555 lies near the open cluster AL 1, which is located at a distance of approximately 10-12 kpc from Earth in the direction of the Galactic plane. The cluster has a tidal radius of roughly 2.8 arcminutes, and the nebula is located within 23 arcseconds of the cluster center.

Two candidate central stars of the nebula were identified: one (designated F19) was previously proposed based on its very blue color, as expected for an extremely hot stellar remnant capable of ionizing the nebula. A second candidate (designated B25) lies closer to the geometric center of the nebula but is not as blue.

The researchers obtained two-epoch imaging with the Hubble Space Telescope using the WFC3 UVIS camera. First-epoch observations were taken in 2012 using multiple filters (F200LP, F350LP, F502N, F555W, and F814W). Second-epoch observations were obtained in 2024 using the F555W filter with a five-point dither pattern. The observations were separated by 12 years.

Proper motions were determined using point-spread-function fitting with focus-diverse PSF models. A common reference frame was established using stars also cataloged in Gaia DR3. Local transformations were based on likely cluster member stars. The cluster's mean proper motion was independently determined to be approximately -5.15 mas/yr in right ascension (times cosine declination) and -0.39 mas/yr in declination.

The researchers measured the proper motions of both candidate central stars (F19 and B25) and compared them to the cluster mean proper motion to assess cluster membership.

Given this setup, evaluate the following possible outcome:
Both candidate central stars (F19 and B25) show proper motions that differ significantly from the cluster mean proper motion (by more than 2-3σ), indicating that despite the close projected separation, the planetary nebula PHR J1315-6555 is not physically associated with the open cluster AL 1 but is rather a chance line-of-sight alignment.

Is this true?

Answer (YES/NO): NO